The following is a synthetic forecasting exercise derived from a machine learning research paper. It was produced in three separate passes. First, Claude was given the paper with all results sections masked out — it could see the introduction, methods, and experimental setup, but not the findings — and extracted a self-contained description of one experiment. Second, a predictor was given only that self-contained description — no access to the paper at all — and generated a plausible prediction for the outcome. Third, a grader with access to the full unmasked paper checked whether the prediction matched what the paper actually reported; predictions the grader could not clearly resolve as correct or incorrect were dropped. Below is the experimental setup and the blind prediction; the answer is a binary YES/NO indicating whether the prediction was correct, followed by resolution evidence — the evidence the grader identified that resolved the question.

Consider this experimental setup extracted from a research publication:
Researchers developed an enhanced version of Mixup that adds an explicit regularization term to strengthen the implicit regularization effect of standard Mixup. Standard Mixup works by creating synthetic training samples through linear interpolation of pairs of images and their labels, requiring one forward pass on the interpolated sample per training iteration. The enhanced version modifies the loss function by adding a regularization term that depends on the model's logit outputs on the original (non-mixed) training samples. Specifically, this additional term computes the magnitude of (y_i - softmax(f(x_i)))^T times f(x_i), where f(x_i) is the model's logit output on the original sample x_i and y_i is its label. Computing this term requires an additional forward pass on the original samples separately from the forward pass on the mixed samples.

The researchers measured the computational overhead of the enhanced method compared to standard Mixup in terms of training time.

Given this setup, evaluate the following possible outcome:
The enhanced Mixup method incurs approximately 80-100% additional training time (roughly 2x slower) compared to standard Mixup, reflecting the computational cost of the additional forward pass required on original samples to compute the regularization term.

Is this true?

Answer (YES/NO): NO